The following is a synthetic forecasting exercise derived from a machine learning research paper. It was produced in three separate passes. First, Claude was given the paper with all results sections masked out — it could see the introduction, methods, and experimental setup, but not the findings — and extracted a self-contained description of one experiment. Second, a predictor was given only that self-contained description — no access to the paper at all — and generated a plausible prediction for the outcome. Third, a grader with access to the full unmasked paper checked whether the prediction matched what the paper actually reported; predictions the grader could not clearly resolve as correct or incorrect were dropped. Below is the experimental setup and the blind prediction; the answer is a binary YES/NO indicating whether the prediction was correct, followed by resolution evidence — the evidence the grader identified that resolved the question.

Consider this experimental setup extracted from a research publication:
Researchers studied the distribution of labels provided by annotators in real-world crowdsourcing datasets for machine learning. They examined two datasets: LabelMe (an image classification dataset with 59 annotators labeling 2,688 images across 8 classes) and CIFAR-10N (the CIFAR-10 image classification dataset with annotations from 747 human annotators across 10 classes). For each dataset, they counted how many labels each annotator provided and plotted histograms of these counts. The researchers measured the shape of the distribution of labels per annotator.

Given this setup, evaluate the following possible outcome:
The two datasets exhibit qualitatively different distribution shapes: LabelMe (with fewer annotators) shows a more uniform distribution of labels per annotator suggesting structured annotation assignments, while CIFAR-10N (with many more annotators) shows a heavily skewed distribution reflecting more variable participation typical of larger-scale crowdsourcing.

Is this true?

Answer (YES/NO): NO